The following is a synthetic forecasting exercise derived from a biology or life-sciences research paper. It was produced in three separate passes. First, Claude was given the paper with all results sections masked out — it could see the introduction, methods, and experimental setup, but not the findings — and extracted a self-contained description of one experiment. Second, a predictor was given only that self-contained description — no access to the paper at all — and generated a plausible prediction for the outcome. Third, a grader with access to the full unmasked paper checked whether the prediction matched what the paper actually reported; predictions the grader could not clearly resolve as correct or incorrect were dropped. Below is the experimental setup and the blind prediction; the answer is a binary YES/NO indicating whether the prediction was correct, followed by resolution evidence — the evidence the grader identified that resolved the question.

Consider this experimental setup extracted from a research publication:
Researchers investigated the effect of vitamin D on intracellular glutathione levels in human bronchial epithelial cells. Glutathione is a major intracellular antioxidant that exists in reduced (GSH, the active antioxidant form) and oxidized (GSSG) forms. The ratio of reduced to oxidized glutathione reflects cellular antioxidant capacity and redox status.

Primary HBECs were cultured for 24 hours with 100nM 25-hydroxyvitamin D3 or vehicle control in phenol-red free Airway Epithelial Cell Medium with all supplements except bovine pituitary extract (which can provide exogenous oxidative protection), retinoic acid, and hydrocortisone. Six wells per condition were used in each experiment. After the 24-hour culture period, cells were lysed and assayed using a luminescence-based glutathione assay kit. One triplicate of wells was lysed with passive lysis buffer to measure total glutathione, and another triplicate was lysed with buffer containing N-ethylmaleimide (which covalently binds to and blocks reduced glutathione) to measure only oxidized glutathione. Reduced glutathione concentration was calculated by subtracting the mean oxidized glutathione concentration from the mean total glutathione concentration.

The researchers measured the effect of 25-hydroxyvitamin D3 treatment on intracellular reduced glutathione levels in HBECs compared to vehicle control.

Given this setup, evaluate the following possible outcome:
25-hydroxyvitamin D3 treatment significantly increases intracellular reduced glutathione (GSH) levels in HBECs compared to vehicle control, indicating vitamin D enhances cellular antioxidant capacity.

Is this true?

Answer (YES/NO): NO